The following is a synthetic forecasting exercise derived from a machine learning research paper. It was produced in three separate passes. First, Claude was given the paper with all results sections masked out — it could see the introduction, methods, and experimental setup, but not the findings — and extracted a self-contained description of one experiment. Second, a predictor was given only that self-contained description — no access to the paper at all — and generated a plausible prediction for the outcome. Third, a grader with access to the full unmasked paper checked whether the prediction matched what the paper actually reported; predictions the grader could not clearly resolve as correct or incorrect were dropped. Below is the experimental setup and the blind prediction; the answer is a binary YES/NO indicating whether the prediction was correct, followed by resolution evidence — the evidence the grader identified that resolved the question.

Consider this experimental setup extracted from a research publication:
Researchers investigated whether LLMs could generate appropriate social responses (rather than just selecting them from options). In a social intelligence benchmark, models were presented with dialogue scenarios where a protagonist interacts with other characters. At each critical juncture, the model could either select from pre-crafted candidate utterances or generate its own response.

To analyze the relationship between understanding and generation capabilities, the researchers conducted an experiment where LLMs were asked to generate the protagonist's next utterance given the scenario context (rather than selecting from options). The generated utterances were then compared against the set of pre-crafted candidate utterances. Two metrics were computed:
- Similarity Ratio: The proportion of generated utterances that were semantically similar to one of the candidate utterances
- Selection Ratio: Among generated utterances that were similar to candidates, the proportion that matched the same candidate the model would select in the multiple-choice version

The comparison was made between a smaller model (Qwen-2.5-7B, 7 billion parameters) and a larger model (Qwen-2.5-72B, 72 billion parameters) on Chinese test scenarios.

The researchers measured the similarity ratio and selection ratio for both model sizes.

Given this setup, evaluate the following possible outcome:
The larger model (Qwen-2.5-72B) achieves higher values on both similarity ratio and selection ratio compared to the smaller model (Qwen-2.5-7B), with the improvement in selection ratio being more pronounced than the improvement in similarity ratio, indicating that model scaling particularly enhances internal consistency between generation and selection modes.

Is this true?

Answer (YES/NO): NO